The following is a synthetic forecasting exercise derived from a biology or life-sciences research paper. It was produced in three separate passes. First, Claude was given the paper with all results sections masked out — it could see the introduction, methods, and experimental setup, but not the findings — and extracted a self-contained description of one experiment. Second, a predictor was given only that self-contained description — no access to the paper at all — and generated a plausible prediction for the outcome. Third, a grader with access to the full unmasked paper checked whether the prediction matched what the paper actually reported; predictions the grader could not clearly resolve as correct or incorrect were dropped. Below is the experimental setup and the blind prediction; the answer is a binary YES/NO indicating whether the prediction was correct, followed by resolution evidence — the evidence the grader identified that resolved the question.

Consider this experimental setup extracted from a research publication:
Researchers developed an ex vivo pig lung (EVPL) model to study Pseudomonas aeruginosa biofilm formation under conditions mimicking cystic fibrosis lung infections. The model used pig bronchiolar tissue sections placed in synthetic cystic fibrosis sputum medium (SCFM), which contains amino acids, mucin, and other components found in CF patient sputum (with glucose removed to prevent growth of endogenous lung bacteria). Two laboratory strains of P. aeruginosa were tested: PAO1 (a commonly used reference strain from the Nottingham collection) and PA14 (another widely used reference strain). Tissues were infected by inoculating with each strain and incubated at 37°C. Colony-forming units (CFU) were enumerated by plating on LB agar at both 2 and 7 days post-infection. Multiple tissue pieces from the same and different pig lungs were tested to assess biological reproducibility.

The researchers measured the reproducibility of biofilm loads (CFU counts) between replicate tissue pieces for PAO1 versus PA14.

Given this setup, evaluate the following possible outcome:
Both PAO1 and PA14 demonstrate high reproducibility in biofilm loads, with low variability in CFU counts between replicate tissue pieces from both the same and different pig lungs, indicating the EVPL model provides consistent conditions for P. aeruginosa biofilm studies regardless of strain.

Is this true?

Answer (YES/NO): NO